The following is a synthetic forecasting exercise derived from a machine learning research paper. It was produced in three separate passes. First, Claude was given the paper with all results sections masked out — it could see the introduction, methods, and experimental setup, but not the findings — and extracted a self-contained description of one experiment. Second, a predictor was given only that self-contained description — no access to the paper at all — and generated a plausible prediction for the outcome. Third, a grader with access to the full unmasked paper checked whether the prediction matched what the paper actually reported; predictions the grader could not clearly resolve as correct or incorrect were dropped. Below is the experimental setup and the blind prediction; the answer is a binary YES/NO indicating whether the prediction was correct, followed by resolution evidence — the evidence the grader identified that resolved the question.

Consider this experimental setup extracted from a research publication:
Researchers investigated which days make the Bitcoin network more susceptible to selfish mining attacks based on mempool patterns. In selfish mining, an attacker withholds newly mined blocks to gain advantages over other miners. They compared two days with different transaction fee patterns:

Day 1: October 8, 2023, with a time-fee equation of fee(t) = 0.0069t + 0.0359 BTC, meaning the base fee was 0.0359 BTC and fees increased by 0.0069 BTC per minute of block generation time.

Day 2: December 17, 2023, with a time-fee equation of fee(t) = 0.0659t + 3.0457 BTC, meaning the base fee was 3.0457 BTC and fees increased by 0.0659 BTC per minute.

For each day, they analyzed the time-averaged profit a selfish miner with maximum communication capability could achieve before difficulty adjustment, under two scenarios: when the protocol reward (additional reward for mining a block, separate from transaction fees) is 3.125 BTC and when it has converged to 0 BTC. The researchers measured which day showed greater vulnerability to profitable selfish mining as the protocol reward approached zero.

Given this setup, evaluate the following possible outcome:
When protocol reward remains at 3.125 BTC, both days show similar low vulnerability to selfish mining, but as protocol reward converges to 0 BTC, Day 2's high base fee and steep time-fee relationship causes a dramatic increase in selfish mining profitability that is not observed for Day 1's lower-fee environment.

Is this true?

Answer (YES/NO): NO